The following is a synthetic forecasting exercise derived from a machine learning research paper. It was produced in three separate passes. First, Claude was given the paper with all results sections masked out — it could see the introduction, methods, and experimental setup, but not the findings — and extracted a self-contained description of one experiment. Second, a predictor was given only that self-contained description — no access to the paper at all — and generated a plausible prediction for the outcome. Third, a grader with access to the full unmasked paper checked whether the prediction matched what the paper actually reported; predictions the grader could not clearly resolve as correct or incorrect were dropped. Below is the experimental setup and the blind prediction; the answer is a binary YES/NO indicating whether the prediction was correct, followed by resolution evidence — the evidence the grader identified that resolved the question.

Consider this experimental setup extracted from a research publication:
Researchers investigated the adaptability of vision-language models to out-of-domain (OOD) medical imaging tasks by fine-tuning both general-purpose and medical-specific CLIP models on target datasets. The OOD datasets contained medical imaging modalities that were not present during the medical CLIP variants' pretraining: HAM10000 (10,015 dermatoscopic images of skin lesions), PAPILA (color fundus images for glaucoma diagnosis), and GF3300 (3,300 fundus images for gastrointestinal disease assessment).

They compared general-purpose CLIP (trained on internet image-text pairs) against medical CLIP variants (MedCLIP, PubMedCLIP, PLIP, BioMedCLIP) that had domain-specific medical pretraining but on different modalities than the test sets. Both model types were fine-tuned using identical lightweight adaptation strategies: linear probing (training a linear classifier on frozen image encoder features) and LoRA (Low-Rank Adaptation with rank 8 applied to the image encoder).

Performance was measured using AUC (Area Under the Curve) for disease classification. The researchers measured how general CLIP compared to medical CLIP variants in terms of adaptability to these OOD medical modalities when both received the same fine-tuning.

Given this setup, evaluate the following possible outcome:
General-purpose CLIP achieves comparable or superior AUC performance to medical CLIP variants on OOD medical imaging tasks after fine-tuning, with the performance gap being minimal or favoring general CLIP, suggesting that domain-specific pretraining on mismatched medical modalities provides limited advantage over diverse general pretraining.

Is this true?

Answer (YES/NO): YES